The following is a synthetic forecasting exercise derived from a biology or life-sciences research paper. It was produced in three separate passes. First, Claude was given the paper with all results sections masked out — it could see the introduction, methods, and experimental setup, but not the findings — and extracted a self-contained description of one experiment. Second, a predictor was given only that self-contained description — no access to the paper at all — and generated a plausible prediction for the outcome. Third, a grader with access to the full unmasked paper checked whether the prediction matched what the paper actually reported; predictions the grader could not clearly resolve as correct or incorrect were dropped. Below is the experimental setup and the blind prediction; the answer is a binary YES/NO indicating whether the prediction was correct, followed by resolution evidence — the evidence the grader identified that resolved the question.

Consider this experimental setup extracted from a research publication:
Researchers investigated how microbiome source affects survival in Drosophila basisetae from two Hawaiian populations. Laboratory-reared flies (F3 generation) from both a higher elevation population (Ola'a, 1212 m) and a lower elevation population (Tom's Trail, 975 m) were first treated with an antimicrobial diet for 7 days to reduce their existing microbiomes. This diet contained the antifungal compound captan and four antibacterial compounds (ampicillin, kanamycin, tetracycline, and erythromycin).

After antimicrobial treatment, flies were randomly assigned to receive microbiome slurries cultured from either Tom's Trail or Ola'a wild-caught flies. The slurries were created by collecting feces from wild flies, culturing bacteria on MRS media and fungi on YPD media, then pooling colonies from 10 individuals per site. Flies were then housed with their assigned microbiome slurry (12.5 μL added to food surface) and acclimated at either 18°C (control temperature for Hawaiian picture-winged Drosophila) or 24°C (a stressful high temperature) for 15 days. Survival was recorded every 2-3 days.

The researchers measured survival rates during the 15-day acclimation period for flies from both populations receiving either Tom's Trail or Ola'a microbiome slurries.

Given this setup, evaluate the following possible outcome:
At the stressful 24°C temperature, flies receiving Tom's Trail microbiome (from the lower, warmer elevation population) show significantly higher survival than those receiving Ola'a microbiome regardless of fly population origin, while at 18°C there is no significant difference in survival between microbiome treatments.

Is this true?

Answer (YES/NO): NO